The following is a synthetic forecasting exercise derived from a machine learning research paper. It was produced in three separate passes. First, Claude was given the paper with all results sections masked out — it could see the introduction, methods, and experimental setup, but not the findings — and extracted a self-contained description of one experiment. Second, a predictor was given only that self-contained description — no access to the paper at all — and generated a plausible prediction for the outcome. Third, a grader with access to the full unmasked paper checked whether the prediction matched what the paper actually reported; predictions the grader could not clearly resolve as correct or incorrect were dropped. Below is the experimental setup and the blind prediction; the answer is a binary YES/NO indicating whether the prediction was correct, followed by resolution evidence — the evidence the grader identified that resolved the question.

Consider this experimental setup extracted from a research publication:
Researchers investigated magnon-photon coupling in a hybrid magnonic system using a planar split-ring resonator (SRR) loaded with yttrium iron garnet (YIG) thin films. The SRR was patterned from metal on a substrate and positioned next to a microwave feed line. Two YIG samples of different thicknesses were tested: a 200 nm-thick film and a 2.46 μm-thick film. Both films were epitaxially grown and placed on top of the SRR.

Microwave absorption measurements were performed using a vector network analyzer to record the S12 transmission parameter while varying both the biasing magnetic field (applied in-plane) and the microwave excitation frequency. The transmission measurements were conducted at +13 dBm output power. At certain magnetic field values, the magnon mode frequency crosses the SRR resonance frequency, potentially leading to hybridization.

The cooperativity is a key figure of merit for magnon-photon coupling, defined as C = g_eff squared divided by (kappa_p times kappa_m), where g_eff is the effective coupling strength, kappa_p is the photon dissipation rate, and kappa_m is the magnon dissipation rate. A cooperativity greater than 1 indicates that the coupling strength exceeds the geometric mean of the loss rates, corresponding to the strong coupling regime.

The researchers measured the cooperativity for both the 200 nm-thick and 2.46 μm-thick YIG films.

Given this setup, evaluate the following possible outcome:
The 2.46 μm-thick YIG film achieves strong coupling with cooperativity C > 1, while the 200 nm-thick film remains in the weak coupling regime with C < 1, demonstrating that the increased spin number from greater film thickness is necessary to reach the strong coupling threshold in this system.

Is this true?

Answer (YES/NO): NO